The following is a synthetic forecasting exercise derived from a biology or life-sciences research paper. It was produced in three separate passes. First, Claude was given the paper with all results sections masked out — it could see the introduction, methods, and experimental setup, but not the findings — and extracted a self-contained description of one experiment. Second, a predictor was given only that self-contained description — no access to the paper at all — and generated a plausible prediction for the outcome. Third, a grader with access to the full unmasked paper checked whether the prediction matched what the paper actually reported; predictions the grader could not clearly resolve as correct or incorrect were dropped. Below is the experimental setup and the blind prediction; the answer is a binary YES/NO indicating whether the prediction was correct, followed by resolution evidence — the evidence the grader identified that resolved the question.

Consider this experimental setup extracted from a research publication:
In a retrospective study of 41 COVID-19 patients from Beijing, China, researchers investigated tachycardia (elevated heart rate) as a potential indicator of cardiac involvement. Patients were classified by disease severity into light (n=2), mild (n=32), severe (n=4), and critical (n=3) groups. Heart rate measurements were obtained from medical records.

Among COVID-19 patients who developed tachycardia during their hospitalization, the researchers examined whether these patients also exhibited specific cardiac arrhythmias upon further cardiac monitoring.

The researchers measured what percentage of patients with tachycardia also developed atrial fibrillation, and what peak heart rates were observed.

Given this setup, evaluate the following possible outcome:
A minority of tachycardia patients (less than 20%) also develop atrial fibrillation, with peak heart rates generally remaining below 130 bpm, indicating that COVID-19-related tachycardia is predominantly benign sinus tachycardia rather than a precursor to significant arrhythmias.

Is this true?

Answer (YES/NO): NO